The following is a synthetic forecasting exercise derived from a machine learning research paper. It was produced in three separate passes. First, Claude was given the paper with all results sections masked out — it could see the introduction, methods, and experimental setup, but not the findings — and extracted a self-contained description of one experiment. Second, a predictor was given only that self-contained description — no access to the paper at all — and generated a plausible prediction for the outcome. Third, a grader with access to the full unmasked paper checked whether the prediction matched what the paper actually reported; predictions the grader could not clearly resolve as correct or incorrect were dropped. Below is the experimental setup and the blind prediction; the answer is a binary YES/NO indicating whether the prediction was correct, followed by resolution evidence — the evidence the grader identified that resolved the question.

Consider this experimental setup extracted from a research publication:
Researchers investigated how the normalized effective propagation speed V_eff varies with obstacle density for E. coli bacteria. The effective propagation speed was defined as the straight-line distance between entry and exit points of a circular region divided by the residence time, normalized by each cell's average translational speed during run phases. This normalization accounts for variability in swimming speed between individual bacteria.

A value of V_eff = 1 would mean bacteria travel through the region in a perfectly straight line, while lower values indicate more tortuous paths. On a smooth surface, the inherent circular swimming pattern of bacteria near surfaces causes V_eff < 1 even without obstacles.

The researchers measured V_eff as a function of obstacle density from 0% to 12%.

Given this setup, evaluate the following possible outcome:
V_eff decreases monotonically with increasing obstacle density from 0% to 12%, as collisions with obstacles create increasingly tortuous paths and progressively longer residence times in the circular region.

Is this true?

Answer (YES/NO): NO